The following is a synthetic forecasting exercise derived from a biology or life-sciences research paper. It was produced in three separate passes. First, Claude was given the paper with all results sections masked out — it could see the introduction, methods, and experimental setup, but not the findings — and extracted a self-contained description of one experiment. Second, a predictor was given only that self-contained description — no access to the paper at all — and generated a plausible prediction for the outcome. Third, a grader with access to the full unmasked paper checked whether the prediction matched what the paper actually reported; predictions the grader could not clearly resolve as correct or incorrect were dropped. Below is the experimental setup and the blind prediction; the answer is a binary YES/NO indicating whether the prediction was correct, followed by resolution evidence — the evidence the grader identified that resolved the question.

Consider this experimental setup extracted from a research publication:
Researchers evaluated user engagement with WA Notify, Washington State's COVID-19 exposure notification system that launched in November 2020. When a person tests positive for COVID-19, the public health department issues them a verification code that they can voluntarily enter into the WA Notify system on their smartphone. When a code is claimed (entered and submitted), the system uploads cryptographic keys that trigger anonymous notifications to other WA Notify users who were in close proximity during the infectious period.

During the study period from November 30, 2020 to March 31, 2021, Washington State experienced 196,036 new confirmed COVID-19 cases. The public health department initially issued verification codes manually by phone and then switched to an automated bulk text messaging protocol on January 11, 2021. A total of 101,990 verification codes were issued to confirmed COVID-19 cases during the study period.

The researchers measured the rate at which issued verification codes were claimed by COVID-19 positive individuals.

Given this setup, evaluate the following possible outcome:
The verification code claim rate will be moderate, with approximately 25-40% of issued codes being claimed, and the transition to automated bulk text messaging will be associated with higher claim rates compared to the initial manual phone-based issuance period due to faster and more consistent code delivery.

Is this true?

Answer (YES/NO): NO